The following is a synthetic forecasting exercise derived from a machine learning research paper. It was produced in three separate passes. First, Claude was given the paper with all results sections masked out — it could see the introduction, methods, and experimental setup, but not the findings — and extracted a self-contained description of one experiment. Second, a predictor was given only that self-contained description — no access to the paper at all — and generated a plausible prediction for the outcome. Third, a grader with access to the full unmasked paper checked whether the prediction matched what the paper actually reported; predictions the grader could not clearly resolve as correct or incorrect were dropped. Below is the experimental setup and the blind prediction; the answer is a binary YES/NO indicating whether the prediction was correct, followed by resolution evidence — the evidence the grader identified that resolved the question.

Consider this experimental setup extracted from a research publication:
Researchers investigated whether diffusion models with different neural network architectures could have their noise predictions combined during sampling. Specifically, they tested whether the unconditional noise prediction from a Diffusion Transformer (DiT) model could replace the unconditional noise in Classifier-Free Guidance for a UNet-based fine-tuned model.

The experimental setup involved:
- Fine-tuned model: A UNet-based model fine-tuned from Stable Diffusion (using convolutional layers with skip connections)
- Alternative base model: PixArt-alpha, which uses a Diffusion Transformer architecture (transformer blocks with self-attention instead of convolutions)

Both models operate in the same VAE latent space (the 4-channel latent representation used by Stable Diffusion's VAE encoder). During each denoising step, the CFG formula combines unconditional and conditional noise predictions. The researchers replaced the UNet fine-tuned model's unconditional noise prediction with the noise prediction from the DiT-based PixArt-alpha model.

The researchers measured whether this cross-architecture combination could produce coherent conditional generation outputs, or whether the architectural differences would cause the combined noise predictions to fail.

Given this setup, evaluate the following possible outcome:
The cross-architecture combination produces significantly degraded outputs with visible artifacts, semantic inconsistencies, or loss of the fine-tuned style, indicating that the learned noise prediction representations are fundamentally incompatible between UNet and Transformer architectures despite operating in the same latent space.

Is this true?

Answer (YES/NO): NO